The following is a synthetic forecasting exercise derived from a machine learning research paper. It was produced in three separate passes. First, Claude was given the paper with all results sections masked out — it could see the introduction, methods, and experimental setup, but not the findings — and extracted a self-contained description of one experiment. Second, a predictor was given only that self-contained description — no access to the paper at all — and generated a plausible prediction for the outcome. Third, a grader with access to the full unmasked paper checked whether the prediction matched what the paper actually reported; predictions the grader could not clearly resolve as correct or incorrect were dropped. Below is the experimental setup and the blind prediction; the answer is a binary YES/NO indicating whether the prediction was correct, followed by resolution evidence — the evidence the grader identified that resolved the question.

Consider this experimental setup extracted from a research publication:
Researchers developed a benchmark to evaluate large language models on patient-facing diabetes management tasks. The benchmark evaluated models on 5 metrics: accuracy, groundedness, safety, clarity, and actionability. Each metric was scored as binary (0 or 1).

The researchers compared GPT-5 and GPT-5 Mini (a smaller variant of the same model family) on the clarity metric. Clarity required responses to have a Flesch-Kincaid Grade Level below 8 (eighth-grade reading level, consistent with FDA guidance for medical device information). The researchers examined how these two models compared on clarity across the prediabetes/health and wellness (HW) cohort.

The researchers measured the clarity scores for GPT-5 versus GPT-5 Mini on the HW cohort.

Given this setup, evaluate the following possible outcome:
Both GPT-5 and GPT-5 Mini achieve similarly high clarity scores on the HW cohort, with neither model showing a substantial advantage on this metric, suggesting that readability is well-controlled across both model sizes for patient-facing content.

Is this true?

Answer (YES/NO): NO